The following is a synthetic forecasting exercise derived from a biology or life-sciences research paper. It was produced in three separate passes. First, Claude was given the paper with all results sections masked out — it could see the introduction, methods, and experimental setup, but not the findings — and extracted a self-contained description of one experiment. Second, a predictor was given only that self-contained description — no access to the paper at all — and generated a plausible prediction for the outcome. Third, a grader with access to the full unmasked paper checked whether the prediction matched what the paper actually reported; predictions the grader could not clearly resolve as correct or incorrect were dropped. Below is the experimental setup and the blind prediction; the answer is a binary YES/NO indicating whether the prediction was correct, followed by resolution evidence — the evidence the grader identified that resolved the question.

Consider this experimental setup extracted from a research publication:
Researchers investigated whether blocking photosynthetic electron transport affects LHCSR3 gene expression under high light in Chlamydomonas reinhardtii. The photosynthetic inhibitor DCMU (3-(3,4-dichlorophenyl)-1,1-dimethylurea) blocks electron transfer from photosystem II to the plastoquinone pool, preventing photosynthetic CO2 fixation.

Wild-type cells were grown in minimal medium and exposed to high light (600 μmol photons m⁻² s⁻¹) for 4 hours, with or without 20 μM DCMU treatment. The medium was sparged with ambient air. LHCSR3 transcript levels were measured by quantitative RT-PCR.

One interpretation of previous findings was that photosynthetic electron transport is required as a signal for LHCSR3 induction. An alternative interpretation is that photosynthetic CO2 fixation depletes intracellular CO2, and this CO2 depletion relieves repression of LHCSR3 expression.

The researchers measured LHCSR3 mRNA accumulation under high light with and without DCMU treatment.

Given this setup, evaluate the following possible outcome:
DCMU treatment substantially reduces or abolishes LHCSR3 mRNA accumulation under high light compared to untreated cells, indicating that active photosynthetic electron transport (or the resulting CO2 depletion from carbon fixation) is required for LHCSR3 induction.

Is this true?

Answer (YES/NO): YES